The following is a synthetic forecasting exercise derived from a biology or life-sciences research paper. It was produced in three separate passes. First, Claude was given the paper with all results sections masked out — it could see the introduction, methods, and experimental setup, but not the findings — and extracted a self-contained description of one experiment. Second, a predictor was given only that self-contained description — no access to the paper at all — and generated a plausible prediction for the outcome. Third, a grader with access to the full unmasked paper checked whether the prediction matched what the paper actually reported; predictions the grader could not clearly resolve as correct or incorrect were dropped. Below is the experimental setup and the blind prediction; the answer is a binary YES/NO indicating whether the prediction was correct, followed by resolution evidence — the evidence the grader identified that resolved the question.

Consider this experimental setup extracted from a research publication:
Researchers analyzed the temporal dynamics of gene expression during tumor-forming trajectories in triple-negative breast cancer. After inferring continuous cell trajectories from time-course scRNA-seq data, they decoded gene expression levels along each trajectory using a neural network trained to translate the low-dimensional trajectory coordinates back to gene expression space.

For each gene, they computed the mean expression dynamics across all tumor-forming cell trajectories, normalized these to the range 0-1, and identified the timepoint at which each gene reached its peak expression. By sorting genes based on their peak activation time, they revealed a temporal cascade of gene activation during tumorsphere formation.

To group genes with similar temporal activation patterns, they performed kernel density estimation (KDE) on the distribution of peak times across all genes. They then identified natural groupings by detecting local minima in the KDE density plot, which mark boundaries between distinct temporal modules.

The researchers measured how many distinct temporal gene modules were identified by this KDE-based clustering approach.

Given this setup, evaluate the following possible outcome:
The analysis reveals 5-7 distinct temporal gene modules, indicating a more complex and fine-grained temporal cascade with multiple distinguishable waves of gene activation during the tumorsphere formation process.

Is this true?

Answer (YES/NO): YES